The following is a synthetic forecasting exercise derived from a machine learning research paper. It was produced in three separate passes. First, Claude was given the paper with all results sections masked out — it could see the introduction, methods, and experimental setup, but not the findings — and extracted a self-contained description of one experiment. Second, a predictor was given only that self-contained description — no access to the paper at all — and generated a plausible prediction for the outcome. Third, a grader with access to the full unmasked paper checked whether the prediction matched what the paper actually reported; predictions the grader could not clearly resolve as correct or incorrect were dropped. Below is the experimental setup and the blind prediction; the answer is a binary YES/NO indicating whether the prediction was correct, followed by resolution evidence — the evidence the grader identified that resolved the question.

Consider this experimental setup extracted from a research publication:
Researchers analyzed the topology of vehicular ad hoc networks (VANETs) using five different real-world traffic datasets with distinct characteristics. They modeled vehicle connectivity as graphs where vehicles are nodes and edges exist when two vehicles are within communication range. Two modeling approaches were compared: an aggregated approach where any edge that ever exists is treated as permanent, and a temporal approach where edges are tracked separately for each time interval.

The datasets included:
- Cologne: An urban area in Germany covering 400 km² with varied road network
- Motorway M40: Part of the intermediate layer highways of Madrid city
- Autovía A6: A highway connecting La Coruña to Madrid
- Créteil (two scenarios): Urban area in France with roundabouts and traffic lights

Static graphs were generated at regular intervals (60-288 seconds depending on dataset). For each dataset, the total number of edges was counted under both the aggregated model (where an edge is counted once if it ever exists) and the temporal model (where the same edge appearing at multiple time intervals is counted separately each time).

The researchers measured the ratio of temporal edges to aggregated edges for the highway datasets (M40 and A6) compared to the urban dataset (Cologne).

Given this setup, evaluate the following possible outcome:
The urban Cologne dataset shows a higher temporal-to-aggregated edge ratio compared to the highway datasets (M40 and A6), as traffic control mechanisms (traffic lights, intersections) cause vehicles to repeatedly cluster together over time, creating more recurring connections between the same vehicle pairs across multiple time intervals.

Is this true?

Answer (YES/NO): NO